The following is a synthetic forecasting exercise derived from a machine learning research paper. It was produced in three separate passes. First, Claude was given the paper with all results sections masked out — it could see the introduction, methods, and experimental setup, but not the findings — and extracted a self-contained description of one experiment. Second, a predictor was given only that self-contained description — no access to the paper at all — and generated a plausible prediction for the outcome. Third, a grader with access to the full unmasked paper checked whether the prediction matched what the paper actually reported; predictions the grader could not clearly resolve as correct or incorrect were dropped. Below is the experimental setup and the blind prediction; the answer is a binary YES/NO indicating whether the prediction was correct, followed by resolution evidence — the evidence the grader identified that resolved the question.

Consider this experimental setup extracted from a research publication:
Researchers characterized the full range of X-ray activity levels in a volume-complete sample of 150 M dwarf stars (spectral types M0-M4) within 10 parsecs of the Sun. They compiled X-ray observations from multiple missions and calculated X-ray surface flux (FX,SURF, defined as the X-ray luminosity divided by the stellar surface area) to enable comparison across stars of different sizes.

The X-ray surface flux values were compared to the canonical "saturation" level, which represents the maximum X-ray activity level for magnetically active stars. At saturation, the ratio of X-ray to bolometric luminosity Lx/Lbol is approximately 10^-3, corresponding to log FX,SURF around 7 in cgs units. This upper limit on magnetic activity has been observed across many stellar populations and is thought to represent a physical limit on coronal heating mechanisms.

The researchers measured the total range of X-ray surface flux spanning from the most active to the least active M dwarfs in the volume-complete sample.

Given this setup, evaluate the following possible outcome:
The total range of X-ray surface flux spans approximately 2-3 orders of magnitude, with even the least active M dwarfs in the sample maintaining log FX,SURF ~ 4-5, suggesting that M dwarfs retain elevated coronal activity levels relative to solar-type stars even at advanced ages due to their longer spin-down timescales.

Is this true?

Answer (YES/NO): NO